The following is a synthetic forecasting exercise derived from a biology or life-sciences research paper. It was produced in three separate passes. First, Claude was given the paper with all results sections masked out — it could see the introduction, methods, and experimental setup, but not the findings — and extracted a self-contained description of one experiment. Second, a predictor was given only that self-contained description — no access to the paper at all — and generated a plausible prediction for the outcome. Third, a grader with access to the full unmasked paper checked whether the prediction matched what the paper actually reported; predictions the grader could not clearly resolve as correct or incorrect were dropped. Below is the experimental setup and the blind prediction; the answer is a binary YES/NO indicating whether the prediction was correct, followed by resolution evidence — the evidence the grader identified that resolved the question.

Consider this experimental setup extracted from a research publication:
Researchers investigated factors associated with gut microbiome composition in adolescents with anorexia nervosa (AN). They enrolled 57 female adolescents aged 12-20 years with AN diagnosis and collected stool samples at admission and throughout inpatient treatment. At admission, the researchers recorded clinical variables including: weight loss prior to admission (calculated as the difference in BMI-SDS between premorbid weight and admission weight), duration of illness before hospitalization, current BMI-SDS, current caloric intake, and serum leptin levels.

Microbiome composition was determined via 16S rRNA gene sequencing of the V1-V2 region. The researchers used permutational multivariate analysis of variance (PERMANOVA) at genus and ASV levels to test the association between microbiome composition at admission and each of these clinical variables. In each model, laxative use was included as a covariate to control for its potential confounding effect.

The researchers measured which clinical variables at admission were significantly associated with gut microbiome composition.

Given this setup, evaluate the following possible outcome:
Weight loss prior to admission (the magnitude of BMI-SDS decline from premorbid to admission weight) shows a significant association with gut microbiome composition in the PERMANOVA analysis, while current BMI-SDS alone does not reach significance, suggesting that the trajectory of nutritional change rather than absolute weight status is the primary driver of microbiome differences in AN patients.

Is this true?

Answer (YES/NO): YES